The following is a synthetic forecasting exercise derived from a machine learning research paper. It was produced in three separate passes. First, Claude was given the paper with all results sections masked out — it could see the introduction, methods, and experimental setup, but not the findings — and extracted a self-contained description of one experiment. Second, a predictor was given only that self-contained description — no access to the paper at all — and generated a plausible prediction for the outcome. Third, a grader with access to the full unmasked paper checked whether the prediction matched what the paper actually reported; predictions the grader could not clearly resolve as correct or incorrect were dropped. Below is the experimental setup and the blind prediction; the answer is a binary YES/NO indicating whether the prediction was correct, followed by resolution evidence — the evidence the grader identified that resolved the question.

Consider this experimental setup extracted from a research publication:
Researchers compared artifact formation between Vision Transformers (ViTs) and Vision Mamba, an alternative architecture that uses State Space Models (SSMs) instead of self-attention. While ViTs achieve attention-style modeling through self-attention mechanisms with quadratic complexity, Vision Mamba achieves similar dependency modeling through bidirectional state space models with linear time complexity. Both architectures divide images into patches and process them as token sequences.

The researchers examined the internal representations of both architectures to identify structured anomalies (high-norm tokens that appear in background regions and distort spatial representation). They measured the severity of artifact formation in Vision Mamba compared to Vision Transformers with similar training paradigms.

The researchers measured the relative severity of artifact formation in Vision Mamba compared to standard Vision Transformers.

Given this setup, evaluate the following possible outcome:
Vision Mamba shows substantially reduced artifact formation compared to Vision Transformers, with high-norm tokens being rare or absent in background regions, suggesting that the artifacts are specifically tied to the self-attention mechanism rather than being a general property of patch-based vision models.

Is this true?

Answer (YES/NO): NO